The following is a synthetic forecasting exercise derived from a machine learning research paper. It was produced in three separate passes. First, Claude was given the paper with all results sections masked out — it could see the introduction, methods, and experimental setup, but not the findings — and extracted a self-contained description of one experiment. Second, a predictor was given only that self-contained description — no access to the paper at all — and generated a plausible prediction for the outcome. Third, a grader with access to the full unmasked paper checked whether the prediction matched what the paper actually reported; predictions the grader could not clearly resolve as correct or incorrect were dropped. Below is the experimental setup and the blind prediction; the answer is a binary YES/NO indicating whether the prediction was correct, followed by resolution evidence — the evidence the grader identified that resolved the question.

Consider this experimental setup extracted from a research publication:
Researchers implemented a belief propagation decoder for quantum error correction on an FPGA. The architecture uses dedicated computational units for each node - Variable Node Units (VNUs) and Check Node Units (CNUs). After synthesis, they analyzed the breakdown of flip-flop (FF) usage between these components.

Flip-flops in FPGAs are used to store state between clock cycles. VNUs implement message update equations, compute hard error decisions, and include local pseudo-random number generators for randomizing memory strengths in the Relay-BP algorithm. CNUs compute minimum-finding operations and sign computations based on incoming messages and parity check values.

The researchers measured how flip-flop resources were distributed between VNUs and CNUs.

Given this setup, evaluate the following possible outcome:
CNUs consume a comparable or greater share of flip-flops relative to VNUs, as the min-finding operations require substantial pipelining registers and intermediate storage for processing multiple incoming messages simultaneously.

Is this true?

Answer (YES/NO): NO